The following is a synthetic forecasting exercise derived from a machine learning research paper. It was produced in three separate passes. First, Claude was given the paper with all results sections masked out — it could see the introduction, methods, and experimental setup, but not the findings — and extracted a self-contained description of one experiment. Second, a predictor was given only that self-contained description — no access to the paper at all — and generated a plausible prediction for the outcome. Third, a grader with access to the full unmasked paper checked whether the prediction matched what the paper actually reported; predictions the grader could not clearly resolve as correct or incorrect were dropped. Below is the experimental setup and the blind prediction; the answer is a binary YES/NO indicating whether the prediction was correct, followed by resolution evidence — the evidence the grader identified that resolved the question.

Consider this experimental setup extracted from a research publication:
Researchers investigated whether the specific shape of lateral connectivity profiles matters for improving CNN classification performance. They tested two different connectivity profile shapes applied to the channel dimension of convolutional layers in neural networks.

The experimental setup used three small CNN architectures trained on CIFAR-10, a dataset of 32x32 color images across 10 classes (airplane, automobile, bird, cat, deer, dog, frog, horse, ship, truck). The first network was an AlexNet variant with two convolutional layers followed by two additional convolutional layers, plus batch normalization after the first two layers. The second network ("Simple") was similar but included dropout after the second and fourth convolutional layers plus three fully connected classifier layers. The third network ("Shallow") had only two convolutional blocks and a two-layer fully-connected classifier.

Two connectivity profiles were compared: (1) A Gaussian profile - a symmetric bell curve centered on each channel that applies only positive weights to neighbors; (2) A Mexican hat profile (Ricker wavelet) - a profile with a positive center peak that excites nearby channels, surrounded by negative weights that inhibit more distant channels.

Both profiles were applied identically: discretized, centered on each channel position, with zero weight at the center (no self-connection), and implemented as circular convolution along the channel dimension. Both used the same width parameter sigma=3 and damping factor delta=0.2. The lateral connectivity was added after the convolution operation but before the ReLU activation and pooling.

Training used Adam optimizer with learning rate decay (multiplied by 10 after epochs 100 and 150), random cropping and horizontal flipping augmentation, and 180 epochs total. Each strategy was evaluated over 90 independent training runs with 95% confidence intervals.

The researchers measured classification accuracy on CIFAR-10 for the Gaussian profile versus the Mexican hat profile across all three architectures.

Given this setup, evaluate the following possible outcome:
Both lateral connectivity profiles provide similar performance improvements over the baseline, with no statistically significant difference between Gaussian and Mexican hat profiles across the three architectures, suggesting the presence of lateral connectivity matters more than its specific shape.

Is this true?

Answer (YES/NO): NO